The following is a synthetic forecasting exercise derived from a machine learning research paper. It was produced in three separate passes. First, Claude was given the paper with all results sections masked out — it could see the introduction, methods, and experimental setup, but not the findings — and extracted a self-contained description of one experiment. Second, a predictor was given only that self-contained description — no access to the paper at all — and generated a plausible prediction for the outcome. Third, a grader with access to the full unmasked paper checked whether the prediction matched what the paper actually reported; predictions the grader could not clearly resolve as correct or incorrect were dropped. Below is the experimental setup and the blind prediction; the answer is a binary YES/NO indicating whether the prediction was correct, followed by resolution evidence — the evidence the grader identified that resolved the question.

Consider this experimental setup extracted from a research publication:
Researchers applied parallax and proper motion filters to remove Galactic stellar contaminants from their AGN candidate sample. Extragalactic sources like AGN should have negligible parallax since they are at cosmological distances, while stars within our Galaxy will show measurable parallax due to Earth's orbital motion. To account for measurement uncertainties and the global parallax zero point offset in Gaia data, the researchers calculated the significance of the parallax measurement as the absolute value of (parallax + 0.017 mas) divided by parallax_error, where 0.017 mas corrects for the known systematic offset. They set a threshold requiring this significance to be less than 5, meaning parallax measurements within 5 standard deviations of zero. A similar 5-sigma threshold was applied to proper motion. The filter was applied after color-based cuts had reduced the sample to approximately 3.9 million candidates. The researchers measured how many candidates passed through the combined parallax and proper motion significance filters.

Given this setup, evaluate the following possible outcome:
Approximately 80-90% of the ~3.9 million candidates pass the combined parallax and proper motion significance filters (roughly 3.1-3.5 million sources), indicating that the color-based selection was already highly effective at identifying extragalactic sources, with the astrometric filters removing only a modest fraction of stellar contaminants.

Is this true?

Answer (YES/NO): NO